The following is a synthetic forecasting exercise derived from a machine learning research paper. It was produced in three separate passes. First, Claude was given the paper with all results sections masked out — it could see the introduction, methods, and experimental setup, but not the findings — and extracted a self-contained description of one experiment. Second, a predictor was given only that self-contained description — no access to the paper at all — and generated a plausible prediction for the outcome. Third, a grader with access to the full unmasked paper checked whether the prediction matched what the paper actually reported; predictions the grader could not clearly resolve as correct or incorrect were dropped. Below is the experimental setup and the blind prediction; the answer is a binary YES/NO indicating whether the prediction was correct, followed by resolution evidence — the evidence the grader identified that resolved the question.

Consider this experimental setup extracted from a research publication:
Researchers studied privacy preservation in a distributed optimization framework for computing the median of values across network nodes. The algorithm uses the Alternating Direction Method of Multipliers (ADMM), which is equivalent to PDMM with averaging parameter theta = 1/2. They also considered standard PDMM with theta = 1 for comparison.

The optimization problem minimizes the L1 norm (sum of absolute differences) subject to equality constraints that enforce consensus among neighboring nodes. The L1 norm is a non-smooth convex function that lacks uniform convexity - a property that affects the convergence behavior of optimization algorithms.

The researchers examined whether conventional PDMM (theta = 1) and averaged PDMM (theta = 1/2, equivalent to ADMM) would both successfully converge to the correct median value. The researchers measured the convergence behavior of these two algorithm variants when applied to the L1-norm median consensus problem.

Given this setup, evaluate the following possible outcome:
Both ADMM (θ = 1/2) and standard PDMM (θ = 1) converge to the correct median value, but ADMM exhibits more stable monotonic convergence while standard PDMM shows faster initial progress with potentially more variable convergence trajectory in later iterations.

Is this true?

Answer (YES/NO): NO